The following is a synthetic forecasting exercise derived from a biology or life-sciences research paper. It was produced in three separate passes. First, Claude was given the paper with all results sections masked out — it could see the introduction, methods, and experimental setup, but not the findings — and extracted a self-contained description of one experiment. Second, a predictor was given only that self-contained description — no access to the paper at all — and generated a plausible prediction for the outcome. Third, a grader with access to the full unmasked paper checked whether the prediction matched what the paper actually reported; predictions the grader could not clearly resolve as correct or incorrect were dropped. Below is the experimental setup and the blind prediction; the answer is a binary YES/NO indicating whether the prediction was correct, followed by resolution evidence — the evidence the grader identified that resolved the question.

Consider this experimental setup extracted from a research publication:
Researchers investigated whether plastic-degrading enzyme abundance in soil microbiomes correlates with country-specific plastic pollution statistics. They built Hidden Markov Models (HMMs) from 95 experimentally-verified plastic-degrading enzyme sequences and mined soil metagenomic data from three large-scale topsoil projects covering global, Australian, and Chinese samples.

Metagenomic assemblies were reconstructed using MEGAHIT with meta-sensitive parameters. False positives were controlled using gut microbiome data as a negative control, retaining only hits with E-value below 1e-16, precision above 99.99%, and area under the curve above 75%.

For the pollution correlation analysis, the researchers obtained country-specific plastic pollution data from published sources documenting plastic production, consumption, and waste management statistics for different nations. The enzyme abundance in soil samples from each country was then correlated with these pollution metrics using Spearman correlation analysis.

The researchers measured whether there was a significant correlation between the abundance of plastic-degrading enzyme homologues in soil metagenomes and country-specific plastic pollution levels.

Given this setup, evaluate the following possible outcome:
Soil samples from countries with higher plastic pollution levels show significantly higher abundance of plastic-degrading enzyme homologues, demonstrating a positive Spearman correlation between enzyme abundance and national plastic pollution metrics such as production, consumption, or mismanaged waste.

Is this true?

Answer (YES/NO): YES